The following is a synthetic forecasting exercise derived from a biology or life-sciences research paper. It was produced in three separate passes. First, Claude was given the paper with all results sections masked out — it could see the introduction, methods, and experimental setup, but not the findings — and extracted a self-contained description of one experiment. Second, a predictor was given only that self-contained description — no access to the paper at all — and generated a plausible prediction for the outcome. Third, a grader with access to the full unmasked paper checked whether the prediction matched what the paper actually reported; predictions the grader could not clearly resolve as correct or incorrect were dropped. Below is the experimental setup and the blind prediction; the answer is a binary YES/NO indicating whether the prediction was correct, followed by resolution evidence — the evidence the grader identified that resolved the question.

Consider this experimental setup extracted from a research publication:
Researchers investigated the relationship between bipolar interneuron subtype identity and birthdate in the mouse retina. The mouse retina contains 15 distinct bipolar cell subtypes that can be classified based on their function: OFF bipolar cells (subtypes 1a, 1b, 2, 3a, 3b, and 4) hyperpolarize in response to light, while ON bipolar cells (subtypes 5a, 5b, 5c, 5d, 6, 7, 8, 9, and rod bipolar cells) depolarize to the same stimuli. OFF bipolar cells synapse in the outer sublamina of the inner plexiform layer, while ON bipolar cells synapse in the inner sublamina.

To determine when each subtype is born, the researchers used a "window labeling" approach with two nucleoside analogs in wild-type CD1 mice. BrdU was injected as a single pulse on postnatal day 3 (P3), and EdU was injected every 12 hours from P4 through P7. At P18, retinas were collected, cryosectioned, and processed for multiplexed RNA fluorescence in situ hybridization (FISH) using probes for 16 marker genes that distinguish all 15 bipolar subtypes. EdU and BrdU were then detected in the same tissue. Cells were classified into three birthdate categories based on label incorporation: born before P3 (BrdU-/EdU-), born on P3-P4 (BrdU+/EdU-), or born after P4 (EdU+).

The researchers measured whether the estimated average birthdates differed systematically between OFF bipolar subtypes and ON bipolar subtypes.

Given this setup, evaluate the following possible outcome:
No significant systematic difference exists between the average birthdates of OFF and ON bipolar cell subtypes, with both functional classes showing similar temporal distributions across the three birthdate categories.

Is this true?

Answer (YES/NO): NO